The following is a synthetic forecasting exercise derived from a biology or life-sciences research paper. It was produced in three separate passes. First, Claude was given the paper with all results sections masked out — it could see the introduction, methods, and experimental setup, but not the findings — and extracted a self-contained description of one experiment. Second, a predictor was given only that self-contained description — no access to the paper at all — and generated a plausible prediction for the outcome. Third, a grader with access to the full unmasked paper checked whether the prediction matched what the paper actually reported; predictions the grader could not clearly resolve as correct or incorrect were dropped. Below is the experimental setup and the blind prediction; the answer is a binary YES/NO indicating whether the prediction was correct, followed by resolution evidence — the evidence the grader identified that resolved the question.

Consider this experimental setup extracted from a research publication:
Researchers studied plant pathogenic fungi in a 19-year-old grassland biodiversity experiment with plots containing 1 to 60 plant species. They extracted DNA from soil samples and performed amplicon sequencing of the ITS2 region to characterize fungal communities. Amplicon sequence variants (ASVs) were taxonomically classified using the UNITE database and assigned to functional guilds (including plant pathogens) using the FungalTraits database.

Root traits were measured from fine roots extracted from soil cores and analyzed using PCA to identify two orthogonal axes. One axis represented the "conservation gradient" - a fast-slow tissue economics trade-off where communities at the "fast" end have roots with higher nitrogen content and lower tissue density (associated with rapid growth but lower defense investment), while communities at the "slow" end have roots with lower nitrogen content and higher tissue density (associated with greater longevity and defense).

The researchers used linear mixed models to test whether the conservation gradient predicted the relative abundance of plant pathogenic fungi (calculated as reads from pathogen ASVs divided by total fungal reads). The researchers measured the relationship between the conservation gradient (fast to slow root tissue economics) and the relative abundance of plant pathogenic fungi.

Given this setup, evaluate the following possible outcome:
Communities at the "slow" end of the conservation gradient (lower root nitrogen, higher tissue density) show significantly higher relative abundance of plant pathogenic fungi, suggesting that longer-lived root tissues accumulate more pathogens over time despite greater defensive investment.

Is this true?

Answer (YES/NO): NO